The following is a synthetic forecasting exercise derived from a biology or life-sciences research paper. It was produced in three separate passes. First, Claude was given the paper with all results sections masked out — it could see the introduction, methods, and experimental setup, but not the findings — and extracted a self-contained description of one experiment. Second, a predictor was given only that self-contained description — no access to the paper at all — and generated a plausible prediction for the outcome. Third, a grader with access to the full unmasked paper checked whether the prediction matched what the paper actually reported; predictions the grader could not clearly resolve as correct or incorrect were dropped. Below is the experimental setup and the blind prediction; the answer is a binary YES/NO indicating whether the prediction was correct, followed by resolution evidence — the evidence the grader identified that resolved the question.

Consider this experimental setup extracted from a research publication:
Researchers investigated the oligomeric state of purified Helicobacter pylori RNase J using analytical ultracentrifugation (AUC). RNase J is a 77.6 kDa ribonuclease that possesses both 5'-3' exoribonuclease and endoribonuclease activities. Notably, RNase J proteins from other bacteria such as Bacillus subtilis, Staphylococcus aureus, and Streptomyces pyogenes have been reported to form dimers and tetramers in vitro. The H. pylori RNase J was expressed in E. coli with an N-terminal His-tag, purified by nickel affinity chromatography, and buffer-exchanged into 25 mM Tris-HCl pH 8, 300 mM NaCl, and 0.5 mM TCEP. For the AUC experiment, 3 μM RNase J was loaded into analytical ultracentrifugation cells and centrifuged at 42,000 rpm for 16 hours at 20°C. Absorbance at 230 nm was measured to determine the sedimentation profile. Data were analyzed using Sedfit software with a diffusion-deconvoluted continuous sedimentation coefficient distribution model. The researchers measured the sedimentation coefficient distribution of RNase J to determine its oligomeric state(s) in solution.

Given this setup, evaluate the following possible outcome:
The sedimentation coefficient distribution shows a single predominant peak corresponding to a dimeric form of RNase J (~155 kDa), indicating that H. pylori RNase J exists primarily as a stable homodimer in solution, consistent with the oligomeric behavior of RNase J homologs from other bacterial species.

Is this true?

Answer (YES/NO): NO